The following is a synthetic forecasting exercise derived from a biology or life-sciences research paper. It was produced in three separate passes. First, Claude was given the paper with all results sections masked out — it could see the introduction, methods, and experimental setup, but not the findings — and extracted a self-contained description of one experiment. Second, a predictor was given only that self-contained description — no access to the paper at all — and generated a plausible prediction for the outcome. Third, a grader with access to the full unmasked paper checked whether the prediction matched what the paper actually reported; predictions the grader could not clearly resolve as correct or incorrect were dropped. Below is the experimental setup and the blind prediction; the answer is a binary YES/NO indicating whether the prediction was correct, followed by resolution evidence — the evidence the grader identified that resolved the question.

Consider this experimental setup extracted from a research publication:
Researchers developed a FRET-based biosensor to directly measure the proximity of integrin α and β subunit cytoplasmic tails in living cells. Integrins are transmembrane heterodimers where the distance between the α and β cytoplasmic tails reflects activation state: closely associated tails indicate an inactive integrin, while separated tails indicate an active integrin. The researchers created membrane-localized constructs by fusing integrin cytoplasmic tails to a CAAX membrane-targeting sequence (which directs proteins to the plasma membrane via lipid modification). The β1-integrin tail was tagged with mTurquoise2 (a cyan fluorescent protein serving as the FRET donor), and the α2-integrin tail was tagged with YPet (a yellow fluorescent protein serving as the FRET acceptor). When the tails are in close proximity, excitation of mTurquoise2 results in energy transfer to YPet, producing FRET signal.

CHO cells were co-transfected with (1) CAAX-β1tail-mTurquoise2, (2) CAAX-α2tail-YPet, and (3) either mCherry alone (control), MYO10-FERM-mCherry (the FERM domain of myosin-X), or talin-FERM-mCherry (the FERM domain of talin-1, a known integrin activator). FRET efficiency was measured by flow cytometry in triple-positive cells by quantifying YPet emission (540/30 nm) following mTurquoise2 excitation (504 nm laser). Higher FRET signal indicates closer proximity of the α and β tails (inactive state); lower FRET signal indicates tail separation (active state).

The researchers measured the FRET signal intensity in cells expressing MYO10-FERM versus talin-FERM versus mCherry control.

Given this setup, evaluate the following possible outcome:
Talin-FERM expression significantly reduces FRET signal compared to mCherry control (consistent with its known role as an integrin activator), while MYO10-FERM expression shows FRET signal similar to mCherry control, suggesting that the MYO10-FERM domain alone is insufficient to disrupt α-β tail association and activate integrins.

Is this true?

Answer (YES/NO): NO